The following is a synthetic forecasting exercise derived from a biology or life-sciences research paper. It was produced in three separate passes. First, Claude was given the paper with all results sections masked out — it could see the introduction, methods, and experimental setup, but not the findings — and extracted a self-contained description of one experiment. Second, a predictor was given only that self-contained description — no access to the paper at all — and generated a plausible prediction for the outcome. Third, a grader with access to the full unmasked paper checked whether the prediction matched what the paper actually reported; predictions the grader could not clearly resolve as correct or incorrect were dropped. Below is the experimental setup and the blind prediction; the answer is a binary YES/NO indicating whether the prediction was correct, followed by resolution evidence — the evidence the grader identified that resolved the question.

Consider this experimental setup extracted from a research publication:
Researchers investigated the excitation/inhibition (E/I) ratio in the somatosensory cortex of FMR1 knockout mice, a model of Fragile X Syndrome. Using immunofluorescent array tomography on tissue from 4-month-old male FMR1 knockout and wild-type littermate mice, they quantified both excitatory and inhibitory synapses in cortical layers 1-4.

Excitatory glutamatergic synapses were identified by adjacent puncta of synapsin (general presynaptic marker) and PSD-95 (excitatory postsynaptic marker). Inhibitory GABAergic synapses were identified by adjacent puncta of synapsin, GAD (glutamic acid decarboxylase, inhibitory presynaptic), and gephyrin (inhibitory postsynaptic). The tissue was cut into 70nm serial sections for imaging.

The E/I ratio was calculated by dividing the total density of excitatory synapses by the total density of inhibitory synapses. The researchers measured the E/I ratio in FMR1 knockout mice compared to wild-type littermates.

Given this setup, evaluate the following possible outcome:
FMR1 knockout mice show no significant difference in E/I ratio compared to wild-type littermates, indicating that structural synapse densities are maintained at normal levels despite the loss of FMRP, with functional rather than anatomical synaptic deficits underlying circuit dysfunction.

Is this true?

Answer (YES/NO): NO